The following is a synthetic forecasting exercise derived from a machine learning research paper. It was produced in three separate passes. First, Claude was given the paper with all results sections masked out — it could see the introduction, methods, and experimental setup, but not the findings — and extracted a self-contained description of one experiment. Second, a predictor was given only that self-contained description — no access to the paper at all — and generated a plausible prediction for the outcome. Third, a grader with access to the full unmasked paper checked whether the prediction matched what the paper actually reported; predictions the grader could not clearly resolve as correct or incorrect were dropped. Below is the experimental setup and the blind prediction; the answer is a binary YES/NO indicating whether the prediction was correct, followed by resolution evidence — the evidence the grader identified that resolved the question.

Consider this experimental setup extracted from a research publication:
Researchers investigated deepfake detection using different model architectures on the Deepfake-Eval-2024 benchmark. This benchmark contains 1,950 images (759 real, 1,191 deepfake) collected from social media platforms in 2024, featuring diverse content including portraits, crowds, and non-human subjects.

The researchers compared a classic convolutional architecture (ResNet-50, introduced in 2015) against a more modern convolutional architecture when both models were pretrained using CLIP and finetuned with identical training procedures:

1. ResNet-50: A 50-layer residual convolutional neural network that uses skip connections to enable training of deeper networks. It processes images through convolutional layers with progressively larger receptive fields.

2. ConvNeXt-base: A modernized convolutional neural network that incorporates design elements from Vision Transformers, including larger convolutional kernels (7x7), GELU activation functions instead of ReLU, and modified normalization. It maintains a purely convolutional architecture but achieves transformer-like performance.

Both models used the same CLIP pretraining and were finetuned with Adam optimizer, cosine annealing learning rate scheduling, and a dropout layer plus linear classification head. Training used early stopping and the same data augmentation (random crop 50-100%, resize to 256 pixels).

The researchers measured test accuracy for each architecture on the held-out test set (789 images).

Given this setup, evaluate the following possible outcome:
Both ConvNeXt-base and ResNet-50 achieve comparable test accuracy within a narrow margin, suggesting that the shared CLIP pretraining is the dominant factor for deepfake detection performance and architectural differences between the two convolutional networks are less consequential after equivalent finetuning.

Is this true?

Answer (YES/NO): NO